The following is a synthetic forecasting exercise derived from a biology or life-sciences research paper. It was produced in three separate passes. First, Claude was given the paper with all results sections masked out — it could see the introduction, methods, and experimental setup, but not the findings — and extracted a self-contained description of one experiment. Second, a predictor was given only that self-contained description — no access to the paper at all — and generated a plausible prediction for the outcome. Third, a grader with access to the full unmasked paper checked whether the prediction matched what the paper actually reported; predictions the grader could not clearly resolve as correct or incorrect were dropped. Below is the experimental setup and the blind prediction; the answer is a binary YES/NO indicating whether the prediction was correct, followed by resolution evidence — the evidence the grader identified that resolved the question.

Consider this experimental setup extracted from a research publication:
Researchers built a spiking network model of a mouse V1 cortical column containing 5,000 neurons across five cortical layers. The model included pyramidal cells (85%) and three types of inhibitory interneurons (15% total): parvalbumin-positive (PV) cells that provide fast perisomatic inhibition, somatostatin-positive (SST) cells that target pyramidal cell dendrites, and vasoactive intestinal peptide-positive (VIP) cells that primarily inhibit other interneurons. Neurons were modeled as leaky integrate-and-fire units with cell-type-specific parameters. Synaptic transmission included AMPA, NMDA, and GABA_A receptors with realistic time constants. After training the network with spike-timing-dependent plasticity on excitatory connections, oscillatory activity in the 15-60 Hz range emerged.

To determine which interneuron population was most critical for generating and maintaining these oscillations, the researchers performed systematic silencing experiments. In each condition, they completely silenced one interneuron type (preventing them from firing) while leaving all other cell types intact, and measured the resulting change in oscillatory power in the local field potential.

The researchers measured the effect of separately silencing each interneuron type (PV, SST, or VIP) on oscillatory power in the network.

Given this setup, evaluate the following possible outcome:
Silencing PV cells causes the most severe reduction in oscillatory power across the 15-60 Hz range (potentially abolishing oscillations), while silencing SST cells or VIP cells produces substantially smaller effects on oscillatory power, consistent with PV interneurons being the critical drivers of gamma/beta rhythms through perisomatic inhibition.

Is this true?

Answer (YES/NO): YES